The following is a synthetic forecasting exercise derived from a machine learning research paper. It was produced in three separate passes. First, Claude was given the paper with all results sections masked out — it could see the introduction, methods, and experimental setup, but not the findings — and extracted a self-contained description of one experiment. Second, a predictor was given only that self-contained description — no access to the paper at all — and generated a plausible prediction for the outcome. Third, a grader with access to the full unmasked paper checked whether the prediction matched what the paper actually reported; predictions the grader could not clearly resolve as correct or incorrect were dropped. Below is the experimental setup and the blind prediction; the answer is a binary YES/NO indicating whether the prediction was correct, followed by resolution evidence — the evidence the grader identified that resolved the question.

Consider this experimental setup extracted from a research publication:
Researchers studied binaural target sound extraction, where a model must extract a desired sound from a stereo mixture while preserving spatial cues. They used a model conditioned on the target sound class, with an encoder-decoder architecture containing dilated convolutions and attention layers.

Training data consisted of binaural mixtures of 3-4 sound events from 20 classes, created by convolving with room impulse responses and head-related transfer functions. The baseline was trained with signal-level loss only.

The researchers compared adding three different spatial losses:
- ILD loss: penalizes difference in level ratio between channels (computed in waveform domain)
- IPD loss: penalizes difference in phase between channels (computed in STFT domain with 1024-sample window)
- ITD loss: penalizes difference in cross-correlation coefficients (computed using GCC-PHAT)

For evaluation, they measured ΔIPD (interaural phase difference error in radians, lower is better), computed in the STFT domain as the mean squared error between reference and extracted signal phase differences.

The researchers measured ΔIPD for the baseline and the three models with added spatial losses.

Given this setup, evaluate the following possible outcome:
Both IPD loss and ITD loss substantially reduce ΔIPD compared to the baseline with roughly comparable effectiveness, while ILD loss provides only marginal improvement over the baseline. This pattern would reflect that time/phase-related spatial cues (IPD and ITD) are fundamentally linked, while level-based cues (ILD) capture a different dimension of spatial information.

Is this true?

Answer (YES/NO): NO